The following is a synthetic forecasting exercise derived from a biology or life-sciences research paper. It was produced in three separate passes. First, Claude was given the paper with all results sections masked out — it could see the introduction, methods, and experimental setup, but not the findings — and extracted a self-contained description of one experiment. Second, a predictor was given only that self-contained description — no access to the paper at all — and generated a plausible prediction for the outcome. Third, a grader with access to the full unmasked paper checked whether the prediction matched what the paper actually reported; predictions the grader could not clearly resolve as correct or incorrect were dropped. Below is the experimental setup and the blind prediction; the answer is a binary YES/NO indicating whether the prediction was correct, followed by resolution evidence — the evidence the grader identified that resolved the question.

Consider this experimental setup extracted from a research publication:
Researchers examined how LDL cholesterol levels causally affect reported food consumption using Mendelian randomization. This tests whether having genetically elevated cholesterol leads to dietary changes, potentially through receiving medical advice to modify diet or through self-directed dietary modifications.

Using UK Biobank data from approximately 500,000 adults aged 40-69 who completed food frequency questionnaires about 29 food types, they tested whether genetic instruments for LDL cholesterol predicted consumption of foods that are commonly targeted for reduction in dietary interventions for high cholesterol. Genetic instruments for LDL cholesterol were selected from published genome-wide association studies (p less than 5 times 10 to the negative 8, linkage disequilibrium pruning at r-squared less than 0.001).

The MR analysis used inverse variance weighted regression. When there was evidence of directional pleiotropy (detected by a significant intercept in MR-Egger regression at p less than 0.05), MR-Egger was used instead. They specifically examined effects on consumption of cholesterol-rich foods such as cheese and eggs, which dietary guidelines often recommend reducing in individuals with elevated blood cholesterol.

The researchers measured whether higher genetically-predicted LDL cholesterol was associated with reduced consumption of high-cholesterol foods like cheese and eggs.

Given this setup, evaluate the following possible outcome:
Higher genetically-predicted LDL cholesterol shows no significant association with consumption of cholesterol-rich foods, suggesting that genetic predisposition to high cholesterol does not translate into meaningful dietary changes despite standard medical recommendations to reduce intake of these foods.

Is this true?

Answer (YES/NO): NO